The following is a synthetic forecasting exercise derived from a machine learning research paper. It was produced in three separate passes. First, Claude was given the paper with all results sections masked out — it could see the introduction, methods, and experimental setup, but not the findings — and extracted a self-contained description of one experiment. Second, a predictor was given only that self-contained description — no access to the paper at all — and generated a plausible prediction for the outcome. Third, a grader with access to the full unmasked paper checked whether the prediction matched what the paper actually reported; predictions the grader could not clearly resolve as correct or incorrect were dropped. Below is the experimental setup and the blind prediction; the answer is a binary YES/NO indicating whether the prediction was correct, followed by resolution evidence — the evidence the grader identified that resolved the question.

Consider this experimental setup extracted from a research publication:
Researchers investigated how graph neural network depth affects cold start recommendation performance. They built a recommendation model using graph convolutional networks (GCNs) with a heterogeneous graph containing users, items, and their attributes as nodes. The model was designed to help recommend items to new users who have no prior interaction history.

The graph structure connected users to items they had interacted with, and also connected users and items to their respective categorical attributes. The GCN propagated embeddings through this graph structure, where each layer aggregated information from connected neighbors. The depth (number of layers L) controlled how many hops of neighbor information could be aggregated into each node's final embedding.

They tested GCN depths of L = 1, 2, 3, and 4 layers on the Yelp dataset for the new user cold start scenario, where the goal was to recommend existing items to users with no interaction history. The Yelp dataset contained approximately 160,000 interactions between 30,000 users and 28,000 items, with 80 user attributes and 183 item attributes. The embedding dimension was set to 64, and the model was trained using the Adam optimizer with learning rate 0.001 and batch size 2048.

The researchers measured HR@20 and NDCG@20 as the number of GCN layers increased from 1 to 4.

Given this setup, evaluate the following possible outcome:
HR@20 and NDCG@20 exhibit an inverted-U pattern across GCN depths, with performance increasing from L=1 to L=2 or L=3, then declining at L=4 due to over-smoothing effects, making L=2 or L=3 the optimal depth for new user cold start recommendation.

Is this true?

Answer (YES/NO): YES